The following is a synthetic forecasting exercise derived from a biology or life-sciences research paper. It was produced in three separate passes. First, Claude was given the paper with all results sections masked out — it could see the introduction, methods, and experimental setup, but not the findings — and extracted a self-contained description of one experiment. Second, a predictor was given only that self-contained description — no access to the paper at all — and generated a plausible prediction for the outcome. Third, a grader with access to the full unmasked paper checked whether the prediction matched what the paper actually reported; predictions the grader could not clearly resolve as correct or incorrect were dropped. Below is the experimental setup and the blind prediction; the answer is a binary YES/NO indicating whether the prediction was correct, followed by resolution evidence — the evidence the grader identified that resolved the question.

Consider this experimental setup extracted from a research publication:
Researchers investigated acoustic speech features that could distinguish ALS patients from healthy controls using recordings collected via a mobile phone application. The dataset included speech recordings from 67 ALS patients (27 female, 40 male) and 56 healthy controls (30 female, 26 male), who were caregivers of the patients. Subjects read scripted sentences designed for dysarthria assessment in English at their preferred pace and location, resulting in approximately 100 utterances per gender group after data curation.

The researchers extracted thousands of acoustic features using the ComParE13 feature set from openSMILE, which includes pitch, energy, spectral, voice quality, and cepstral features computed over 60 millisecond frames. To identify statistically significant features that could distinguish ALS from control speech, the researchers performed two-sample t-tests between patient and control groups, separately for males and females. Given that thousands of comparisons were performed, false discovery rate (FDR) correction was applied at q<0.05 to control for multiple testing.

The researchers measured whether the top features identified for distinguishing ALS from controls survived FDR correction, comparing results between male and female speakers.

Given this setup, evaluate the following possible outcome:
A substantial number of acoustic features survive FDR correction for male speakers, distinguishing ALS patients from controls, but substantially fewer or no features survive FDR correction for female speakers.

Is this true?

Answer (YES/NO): NO